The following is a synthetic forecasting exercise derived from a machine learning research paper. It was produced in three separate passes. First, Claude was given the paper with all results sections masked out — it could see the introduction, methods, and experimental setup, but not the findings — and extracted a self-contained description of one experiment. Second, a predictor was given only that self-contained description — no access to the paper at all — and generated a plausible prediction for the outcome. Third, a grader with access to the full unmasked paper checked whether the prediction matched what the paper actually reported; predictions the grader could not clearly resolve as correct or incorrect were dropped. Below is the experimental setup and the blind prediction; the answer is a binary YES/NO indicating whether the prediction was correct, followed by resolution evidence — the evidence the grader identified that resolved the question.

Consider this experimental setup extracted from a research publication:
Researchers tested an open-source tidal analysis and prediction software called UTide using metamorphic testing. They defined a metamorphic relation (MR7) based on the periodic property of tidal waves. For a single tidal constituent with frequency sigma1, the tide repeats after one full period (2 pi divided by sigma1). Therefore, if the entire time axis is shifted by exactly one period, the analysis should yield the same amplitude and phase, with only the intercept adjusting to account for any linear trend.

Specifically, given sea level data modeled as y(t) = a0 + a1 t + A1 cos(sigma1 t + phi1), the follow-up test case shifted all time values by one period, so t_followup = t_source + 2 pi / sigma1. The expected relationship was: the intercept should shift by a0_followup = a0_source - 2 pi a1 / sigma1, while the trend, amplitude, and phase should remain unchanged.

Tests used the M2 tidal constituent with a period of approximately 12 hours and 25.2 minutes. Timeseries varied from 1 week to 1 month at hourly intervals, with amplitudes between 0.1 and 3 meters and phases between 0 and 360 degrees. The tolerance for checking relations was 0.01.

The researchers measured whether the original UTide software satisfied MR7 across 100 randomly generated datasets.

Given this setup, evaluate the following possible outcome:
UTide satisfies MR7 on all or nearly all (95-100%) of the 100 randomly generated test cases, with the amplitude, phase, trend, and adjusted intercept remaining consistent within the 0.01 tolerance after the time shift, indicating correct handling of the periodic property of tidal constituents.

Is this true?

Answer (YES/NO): YES